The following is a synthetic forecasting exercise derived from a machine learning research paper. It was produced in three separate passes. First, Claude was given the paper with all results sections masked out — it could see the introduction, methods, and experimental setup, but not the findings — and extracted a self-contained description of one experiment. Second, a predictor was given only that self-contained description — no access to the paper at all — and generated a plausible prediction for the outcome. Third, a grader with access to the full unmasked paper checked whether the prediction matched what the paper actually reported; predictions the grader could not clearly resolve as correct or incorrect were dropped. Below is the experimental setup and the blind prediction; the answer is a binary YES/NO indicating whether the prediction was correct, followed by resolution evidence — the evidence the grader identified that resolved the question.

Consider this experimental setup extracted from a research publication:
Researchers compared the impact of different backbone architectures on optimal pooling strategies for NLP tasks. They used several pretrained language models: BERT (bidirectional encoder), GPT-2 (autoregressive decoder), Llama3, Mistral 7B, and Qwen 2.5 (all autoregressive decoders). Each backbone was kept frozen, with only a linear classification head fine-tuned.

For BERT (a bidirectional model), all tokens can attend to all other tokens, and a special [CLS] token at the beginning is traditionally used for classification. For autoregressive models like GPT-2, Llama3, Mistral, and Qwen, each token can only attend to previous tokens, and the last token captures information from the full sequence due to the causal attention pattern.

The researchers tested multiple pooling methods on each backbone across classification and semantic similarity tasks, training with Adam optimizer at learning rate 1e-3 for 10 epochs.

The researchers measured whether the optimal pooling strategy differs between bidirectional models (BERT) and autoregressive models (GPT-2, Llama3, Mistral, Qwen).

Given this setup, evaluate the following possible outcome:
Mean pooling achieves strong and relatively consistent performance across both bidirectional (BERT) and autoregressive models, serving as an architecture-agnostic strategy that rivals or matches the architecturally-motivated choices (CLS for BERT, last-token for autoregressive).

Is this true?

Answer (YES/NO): YES